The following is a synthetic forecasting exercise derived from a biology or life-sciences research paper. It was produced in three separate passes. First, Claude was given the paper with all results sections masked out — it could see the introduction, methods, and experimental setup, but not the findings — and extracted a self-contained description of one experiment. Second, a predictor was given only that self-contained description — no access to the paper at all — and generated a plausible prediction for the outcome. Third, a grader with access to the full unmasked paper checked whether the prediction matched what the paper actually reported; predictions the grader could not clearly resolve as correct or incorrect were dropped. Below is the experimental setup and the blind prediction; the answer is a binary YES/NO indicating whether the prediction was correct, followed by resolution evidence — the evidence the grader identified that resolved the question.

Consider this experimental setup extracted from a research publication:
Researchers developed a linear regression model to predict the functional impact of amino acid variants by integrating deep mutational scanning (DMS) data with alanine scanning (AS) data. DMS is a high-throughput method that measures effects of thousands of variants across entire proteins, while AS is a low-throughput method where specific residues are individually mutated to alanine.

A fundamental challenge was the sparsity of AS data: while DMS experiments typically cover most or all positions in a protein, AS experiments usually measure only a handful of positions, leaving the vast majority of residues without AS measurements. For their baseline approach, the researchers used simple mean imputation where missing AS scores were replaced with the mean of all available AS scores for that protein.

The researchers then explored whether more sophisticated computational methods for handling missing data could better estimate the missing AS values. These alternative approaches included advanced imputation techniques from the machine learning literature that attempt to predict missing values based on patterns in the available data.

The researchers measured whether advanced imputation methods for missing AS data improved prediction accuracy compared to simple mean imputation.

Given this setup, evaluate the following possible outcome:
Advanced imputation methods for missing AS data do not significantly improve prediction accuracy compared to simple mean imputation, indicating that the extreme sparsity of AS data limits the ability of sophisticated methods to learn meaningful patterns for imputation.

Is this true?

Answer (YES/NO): NO